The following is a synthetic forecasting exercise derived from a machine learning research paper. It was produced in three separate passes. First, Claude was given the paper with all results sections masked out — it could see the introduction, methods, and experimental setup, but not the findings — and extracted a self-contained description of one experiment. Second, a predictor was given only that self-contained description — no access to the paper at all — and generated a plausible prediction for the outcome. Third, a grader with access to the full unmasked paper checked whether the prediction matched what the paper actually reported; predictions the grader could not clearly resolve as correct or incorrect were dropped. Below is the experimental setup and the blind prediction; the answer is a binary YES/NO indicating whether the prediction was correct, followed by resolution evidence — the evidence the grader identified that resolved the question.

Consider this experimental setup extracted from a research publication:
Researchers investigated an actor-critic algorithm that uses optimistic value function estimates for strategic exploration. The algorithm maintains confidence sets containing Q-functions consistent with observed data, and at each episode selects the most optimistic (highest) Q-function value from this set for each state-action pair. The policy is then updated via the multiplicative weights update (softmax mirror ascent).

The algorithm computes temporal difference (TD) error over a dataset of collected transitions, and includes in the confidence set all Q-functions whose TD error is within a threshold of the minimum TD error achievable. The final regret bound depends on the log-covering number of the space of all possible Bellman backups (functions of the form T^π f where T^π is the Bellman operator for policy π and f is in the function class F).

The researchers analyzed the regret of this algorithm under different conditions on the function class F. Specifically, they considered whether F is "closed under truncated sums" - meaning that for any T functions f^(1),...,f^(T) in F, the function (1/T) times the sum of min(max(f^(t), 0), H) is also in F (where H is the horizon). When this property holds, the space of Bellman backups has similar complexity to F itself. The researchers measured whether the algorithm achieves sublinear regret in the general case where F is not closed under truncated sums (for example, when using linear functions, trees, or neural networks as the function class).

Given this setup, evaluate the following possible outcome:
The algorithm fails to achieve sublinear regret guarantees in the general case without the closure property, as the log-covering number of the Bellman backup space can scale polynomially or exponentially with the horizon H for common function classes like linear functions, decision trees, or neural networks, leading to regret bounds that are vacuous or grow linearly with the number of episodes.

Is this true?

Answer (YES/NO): YES